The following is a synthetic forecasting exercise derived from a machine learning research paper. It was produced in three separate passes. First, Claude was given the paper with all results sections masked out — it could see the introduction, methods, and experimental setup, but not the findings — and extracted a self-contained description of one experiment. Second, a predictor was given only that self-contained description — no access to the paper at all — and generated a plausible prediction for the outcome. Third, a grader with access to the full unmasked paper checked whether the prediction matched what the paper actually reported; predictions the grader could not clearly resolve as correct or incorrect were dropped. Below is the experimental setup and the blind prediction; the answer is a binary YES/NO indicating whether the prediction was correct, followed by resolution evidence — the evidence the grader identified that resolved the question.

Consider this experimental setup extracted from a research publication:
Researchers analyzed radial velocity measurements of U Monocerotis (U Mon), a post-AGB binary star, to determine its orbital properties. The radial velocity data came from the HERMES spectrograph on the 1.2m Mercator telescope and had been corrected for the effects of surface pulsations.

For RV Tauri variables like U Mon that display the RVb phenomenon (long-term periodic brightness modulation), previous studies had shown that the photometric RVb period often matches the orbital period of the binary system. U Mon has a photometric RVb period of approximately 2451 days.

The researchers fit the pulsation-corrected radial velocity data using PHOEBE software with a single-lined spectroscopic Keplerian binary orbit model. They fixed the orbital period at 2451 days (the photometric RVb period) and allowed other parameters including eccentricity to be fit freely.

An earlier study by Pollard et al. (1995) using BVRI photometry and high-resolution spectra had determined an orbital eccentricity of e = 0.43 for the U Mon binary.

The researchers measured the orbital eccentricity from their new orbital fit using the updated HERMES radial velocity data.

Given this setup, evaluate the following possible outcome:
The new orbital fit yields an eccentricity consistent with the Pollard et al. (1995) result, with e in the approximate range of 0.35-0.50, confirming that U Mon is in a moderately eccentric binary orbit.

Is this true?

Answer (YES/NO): NO